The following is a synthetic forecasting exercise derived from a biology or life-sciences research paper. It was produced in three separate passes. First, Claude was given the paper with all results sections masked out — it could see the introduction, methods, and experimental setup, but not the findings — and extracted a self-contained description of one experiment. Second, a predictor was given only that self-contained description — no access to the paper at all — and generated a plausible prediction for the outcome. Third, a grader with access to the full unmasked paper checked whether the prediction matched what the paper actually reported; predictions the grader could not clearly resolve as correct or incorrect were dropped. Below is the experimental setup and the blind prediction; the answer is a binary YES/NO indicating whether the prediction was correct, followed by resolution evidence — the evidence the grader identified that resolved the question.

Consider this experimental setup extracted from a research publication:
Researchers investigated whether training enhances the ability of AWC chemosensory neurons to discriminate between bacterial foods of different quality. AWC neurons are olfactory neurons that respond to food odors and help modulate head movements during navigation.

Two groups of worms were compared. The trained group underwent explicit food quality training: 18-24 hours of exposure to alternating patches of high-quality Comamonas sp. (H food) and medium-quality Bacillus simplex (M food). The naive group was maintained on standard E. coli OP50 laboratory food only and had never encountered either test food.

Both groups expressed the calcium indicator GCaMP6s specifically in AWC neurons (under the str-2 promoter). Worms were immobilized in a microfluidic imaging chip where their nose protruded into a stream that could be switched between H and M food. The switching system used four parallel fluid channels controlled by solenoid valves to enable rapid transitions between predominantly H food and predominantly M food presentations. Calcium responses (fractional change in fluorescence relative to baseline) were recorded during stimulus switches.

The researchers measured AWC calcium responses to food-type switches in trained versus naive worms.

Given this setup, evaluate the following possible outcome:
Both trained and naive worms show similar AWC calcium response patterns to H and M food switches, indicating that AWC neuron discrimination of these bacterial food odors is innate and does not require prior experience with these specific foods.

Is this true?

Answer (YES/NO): NO